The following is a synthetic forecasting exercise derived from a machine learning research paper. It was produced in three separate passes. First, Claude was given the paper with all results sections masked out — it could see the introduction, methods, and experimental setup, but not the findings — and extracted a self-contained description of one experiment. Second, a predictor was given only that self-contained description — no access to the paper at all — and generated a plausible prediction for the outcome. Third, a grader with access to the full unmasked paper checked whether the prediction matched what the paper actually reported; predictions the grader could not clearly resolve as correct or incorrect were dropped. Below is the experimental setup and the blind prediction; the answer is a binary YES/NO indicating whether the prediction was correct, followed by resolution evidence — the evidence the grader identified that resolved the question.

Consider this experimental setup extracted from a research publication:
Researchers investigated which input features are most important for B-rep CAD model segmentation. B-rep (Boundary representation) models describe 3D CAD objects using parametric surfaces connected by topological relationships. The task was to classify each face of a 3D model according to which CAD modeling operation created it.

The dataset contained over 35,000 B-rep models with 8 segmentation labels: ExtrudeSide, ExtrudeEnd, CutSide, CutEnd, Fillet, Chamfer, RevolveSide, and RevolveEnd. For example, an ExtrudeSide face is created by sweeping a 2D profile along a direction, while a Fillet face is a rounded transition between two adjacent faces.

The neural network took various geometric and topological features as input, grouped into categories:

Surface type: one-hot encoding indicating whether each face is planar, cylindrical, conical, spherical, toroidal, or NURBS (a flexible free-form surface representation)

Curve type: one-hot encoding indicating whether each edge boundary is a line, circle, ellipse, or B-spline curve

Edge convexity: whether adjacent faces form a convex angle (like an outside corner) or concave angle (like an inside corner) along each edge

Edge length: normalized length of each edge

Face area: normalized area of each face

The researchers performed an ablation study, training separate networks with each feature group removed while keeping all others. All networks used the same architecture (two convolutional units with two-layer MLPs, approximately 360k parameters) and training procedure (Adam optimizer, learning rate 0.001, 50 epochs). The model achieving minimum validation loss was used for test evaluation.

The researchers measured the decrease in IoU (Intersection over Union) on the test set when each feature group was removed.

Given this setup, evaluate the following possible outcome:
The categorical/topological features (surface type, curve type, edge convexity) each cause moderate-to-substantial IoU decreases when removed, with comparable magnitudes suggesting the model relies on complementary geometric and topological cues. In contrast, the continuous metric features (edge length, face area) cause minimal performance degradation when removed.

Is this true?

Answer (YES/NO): YES